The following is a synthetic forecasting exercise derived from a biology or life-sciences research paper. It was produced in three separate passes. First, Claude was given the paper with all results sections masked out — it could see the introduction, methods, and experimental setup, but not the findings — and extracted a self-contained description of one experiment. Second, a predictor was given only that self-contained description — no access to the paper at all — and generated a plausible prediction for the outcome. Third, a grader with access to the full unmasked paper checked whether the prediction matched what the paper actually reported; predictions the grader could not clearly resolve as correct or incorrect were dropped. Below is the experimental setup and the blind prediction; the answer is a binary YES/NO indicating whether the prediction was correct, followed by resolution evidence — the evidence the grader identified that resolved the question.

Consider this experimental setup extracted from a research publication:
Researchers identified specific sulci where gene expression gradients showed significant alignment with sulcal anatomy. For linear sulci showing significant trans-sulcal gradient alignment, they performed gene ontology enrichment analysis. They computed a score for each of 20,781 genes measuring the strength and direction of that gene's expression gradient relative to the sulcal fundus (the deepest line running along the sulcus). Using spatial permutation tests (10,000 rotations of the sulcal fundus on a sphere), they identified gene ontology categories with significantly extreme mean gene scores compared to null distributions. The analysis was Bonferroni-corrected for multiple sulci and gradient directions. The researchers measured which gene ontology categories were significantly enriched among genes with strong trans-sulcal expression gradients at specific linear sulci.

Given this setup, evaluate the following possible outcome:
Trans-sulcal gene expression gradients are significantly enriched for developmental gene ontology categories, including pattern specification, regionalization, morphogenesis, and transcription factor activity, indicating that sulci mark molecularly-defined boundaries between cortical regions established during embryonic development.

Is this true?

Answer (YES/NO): NO